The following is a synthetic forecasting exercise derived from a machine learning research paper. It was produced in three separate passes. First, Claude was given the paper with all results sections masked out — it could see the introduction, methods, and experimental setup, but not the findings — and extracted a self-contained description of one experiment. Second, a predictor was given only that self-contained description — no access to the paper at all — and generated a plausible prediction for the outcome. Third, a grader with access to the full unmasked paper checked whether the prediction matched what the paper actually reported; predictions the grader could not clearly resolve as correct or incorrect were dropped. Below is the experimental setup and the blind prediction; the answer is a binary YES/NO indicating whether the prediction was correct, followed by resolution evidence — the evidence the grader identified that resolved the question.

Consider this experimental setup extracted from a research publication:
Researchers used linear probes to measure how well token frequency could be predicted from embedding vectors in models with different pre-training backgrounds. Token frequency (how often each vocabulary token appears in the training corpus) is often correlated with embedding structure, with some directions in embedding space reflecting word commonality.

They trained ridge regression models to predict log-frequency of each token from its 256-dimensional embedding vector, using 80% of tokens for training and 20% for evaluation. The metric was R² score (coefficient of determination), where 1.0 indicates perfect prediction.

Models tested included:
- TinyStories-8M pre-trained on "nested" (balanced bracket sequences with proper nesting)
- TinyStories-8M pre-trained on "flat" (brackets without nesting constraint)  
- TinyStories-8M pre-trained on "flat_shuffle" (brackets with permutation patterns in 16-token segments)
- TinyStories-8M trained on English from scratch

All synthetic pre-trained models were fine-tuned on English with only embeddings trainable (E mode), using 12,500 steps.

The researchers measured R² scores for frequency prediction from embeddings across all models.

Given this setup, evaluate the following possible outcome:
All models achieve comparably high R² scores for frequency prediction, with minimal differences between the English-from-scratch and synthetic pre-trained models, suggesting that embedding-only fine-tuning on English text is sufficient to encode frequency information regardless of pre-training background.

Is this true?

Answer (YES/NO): NO